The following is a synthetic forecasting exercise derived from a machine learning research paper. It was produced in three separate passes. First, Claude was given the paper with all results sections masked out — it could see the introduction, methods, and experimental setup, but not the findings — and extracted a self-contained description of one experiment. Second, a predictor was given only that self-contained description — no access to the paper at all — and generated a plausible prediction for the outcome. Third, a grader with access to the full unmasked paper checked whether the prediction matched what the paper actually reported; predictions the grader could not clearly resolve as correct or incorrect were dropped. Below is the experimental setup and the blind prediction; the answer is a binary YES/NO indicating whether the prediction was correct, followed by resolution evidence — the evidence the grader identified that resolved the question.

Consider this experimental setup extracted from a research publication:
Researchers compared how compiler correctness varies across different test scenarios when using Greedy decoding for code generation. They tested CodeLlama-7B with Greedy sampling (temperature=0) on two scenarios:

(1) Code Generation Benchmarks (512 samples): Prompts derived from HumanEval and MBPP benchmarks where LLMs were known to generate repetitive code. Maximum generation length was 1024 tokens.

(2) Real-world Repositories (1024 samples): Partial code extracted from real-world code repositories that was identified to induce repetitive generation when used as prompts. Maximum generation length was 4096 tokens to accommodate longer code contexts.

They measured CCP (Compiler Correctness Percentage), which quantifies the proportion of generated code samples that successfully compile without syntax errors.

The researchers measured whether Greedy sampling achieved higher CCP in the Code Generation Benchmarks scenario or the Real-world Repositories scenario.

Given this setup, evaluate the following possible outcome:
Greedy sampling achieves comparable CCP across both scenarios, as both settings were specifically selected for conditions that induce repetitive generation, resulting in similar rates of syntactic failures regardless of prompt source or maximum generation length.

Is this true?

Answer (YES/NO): NO